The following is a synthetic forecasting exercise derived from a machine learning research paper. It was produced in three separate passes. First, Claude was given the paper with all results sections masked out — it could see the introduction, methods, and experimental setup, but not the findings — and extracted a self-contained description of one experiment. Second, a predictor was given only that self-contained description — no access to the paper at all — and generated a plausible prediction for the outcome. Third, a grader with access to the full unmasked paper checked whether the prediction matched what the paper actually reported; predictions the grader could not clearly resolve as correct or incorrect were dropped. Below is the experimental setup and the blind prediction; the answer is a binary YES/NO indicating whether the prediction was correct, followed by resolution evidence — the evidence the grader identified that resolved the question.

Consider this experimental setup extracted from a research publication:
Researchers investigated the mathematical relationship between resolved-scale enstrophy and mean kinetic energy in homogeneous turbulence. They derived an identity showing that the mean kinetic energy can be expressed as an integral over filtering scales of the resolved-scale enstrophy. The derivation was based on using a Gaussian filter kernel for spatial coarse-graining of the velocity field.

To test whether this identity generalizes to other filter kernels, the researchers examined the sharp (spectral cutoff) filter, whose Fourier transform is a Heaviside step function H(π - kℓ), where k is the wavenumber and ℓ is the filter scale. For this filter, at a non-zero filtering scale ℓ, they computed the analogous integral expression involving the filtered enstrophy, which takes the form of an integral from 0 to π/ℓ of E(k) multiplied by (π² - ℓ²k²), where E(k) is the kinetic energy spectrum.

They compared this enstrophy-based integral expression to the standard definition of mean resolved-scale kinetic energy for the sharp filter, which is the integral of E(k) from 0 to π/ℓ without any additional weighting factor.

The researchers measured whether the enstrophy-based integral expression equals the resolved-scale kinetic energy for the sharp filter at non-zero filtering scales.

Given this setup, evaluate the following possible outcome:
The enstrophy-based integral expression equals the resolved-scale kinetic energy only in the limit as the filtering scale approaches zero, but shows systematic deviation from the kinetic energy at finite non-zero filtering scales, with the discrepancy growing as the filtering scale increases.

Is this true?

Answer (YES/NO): NO